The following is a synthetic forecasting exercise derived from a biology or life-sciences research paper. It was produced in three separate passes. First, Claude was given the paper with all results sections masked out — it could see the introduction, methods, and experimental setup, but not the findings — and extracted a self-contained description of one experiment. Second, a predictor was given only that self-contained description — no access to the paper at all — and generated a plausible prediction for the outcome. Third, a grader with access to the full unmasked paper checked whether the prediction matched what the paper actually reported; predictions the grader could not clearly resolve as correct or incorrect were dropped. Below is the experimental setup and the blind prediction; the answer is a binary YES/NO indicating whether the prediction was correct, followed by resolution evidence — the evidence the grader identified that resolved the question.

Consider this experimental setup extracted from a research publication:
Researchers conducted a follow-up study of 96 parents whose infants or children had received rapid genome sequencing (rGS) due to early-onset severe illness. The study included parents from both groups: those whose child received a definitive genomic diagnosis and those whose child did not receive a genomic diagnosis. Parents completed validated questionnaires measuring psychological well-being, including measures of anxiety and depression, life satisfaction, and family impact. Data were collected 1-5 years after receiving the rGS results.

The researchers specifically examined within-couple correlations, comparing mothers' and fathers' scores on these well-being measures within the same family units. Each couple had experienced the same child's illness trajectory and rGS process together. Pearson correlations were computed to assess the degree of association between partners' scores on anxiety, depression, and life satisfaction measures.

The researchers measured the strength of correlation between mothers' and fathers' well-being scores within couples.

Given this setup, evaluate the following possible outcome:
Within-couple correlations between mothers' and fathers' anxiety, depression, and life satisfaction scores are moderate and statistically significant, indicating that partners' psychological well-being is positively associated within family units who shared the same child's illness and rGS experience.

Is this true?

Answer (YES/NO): NO